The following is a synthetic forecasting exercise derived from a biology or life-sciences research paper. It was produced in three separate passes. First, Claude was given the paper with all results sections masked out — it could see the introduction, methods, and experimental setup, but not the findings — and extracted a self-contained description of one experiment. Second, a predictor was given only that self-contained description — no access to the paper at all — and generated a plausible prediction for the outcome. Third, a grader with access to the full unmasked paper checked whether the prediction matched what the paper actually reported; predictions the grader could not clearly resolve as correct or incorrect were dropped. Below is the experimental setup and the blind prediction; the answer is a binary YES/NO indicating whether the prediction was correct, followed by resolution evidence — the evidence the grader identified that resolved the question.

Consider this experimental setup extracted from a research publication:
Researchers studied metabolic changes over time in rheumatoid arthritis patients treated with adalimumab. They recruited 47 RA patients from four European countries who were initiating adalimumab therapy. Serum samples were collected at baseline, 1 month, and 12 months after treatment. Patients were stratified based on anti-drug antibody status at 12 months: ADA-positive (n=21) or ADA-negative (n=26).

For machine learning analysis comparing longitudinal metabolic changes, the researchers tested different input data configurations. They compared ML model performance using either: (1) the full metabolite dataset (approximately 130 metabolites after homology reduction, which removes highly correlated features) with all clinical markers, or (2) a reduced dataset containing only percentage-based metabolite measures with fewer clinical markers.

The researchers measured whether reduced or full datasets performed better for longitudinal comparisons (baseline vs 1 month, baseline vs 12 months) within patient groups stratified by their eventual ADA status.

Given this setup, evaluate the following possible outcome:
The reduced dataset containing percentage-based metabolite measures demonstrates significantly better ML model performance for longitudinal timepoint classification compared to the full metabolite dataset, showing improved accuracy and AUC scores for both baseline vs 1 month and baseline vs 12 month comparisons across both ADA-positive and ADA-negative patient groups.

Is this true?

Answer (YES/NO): NO